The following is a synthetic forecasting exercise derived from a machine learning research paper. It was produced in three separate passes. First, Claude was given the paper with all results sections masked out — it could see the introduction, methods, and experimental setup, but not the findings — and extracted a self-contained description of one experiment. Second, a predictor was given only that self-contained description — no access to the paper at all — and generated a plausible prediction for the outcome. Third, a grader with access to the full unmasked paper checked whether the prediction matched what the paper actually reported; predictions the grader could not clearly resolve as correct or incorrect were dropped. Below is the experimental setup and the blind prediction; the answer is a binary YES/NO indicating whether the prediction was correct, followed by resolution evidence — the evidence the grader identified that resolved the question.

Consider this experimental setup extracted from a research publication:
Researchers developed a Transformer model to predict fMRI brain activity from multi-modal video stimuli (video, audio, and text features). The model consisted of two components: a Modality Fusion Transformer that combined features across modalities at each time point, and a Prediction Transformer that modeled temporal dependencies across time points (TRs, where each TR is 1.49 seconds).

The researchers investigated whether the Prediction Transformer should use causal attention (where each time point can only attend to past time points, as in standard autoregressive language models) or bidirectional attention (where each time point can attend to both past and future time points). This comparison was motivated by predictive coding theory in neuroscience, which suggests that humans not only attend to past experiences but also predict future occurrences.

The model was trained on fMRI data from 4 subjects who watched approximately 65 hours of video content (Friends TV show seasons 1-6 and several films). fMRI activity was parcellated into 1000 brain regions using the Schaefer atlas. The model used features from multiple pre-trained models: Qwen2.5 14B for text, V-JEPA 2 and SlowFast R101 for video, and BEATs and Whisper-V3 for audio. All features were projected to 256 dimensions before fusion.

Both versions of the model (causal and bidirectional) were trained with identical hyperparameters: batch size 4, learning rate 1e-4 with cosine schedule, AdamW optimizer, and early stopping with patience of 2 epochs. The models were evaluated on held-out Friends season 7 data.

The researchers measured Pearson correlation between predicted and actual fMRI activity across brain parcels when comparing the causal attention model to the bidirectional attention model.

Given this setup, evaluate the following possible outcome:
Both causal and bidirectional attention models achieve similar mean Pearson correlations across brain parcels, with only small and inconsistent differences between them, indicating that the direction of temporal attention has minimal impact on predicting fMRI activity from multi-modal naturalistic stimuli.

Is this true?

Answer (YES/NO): NO